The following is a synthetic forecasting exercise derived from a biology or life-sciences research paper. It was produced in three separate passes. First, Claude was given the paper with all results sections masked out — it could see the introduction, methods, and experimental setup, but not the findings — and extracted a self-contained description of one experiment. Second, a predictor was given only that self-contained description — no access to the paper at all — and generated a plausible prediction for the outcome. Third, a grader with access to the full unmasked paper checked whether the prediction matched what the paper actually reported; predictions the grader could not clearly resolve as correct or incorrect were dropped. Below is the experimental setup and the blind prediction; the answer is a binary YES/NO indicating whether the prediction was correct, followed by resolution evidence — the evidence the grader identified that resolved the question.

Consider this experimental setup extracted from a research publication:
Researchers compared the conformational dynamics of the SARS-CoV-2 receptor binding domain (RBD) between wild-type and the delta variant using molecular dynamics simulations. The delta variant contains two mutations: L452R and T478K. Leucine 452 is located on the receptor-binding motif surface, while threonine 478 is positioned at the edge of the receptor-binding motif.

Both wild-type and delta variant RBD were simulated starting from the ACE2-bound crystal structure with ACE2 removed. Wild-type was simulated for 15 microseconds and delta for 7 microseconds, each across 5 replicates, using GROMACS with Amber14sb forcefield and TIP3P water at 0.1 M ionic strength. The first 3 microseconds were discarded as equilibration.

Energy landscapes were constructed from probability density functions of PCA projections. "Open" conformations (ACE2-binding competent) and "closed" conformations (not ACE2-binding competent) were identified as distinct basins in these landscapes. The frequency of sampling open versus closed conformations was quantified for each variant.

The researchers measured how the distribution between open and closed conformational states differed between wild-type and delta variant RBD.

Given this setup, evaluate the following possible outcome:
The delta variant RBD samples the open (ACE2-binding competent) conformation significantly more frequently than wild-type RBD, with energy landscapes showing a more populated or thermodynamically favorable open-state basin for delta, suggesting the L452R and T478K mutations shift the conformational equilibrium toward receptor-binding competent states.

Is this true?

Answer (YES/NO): YES